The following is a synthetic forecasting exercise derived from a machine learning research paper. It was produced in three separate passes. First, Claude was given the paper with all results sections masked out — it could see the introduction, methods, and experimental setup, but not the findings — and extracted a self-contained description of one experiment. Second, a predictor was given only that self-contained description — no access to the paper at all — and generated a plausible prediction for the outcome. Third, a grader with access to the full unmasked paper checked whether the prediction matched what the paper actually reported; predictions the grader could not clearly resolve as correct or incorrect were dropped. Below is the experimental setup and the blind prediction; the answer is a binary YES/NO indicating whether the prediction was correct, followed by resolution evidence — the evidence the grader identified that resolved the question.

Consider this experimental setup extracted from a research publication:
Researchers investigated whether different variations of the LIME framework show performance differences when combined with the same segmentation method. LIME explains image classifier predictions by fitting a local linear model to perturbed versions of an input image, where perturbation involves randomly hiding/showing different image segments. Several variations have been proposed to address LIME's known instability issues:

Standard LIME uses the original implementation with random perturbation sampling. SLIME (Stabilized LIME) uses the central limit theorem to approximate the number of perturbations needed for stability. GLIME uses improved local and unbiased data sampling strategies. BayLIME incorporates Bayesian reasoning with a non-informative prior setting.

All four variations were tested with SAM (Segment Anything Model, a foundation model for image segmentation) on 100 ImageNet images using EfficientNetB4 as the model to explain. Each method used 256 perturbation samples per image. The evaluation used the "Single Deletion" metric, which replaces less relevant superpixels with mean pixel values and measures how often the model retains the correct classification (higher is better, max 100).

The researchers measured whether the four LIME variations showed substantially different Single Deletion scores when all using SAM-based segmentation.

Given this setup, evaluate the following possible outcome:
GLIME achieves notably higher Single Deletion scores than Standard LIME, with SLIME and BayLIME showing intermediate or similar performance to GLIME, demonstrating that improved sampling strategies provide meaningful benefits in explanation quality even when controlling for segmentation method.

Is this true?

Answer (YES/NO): NO